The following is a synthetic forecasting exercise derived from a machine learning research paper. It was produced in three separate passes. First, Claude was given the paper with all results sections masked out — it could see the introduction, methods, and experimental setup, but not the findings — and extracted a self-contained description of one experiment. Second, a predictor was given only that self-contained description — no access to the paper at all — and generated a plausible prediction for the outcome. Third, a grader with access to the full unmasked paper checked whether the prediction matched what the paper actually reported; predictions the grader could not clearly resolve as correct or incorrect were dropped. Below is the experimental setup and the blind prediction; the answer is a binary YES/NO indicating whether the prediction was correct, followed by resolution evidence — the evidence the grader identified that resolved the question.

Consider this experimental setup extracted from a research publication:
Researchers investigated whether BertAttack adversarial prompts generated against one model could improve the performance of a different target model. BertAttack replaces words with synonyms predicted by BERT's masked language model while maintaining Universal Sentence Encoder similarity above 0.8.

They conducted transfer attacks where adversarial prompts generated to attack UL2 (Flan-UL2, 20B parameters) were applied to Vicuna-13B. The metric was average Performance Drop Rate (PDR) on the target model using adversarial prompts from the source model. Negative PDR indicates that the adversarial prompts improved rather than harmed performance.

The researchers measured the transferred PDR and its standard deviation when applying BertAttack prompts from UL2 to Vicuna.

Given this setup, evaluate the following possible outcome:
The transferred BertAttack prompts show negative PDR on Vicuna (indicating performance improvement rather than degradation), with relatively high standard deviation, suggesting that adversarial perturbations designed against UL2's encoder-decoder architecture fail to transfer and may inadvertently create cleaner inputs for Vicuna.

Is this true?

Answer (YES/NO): YES